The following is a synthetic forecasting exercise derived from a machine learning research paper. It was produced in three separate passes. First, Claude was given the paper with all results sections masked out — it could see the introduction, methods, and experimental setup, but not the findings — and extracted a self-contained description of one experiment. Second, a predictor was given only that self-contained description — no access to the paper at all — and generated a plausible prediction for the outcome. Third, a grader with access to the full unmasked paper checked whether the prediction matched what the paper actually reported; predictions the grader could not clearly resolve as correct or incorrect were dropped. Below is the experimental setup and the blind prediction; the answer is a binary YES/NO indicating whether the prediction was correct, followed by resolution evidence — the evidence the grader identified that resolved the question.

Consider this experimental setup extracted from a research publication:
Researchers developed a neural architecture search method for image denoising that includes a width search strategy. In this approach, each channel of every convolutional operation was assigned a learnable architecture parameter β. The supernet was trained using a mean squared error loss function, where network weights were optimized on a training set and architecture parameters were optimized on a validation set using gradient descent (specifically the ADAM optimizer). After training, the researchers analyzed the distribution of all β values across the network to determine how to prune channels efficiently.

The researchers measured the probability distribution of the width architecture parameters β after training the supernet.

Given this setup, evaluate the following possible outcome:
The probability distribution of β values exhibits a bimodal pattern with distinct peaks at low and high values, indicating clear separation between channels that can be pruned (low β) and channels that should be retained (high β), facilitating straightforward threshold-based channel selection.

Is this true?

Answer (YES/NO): NO